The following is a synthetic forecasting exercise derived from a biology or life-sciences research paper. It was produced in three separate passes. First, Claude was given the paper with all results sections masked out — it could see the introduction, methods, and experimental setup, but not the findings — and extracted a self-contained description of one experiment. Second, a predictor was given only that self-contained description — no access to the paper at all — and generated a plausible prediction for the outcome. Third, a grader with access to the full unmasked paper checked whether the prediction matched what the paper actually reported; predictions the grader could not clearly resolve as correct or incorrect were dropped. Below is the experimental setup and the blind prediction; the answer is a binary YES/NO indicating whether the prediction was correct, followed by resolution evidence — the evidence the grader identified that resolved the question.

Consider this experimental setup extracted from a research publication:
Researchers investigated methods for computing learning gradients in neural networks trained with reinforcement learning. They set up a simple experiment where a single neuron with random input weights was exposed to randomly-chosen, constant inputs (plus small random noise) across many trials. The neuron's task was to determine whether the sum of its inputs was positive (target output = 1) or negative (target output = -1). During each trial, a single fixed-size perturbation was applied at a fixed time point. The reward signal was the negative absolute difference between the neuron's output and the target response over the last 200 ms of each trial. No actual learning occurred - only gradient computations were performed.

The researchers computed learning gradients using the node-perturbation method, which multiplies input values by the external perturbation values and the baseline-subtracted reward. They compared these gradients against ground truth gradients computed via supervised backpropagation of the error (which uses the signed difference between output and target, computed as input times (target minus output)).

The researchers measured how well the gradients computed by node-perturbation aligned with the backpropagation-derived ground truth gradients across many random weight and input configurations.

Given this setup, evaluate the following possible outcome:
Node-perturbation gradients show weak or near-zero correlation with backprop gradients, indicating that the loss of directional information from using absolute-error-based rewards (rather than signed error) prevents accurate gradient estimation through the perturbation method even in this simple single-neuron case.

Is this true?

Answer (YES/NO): NO